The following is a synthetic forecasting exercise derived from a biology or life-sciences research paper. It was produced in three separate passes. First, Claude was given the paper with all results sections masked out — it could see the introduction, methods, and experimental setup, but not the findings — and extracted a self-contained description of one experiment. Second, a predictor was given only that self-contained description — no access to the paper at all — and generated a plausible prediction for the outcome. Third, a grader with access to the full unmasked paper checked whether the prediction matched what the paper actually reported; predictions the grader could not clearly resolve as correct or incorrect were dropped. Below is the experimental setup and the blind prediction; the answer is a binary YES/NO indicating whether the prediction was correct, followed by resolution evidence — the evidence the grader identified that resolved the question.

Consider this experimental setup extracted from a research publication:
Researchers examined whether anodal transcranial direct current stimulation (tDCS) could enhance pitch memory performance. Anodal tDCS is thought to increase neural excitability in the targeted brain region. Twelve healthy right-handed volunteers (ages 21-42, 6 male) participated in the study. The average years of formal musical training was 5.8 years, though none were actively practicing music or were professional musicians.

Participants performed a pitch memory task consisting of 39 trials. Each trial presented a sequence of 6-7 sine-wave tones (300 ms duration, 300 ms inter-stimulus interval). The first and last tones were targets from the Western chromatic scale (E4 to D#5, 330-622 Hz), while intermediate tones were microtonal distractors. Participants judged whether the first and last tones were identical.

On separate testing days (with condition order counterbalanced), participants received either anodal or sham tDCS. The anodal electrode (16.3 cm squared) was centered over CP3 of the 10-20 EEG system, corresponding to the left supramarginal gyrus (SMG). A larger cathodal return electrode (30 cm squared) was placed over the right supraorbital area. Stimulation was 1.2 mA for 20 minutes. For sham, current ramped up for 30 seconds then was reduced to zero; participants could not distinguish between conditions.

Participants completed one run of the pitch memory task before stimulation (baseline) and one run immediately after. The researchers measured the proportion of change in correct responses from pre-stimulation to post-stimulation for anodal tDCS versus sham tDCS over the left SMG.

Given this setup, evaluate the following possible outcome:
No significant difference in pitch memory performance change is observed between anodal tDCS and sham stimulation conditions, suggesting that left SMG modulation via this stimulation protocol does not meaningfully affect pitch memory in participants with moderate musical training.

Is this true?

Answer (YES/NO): NO